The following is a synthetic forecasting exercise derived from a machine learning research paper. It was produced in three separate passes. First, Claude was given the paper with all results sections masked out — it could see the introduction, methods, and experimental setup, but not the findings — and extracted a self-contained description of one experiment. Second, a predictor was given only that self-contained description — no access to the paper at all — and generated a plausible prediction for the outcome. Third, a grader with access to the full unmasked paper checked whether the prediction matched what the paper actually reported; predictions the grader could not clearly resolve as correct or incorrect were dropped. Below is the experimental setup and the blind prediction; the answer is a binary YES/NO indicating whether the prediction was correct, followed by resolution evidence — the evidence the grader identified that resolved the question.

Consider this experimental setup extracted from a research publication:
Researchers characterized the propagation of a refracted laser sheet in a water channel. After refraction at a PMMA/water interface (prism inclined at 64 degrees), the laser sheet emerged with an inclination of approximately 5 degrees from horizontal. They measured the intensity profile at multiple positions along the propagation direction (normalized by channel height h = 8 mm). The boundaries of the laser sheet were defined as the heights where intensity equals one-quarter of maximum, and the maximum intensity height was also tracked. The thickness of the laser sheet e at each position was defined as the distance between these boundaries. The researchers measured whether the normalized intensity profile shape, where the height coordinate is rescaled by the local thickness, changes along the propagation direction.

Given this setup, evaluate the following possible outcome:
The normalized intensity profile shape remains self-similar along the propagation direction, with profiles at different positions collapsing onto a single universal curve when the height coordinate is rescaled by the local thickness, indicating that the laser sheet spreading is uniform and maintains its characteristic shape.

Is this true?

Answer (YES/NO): YES